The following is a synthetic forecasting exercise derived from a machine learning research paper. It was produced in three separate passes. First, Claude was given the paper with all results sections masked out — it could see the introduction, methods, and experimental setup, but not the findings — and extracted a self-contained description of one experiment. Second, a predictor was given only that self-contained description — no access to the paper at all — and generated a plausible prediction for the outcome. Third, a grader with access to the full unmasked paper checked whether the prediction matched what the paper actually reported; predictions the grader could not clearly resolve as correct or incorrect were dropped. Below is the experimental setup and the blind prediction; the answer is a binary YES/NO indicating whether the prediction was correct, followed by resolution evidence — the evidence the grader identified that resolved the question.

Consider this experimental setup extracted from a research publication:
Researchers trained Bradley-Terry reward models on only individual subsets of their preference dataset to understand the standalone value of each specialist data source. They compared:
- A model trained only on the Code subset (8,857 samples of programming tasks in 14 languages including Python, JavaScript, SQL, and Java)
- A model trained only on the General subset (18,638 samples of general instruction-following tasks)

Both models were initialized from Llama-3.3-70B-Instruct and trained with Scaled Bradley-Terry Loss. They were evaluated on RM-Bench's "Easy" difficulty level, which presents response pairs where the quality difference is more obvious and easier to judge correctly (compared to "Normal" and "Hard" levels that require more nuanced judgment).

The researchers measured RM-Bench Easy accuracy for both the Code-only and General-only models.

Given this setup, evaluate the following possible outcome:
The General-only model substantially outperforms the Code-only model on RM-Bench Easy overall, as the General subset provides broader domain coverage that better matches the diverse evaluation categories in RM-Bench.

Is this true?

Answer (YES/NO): NO